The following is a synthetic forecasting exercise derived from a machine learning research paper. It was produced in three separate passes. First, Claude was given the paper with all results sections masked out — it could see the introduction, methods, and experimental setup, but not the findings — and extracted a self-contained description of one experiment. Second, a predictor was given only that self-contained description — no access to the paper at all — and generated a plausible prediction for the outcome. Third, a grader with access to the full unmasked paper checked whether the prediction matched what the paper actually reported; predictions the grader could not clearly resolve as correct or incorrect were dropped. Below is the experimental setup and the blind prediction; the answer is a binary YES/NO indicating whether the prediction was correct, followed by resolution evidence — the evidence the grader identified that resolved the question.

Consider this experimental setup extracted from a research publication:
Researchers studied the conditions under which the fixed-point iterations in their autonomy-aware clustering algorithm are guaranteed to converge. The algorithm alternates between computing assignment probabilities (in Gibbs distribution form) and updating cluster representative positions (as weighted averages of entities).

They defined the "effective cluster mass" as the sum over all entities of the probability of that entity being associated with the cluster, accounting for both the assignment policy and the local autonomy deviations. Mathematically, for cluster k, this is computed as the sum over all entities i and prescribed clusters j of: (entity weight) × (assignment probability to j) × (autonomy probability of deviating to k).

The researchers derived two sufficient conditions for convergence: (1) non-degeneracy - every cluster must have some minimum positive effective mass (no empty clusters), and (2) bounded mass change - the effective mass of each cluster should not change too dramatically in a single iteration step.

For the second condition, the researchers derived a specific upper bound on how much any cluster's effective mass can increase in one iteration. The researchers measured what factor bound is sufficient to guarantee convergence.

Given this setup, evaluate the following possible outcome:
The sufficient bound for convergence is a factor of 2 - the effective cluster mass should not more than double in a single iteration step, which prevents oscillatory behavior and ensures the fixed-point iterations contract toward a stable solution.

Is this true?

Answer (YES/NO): NO